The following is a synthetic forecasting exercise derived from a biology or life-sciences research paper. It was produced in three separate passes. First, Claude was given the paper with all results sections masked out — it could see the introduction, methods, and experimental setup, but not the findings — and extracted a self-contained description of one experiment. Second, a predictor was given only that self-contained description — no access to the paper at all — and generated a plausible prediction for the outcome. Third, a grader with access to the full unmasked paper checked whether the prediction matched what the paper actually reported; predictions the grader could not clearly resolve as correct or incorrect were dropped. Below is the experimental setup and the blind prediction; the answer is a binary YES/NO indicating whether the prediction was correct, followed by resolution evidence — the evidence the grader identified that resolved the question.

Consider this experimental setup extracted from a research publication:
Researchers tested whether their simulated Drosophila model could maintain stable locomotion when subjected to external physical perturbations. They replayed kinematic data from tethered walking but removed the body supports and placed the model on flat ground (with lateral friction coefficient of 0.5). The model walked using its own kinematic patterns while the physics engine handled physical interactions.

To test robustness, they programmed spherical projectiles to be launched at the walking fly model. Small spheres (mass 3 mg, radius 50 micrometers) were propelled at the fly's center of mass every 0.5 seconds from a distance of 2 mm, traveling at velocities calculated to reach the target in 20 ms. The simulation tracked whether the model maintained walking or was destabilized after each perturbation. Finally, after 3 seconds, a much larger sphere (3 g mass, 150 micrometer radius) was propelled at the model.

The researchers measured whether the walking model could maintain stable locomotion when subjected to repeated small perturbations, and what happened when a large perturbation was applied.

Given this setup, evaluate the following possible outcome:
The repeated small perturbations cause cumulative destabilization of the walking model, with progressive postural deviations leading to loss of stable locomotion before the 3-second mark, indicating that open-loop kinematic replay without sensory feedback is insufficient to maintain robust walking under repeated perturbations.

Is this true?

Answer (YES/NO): NO